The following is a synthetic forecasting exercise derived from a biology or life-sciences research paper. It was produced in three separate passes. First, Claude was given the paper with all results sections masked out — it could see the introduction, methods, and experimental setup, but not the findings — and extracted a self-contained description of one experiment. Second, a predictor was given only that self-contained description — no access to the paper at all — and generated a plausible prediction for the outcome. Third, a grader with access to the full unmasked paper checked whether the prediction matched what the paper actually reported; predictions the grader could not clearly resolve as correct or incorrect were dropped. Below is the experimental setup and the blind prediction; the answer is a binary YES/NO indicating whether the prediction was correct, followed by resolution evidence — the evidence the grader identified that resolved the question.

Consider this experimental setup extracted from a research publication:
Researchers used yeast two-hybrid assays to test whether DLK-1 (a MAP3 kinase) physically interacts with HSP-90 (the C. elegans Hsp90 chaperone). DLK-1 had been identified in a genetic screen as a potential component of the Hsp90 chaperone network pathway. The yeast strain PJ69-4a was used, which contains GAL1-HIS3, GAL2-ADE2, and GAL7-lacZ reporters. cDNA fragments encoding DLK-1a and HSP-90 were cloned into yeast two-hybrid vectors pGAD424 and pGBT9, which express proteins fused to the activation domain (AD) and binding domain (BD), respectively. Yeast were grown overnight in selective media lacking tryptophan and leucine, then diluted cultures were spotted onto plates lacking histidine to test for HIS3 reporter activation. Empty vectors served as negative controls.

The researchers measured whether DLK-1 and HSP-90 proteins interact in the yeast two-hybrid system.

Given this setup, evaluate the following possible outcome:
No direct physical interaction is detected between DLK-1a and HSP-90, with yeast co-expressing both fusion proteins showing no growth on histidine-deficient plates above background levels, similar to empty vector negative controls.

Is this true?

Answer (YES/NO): NO